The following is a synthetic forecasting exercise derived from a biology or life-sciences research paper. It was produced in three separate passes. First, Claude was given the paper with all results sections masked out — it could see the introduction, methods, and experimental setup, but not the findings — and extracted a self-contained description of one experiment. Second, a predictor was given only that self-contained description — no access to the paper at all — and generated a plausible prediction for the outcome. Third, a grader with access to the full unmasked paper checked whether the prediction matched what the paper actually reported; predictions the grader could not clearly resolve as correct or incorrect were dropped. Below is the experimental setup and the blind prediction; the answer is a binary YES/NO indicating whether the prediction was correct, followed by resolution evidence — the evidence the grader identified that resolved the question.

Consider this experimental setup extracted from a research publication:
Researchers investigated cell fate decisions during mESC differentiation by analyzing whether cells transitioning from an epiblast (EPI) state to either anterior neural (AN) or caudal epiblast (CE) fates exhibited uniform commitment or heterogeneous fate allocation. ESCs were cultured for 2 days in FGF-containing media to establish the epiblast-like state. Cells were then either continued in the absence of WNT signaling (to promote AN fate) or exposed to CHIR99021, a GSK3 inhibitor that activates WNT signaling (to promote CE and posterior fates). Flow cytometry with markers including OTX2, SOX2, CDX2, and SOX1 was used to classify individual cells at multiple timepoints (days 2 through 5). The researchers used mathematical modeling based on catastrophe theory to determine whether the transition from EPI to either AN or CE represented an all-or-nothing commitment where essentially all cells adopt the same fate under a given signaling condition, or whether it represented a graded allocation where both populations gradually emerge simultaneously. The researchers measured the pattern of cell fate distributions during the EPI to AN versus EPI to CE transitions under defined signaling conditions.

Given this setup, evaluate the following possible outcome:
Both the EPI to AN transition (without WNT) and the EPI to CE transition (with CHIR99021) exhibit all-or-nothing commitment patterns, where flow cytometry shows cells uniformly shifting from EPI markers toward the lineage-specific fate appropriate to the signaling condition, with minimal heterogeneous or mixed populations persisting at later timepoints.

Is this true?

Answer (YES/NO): YES